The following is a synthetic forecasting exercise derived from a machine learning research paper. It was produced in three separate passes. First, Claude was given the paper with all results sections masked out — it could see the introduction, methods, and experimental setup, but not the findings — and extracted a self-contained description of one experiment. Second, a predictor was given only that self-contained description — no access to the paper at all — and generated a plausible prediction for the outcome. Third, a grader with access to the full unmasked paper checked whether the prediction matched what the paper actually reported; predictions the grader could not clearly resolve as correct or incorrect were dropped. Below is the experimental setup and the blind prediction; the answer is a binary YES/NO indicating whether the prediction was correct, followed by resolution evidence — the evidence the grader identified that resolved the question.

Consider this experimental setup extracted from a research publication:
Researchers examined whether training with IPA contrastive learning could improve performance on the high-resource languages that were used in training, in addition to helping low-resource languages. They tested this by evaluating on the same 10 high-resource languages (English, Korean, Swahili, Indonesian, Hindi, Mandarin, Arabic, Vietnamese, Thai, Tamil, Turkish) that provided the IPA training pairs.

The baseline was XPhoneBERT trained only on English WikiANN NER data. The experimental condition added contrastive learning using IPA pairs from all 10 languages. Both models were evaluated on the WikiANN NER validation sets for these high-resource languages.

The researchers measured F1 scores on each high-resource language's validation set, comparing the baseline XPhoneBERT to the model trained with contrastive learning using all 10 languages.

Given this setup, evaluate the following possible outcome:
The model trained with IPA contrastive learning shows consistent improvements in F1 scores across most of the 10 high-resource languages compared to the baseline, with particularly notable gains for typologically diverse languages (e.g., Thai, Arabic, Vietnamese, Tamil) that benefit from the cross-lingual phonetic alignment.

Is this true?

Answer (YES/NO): NO